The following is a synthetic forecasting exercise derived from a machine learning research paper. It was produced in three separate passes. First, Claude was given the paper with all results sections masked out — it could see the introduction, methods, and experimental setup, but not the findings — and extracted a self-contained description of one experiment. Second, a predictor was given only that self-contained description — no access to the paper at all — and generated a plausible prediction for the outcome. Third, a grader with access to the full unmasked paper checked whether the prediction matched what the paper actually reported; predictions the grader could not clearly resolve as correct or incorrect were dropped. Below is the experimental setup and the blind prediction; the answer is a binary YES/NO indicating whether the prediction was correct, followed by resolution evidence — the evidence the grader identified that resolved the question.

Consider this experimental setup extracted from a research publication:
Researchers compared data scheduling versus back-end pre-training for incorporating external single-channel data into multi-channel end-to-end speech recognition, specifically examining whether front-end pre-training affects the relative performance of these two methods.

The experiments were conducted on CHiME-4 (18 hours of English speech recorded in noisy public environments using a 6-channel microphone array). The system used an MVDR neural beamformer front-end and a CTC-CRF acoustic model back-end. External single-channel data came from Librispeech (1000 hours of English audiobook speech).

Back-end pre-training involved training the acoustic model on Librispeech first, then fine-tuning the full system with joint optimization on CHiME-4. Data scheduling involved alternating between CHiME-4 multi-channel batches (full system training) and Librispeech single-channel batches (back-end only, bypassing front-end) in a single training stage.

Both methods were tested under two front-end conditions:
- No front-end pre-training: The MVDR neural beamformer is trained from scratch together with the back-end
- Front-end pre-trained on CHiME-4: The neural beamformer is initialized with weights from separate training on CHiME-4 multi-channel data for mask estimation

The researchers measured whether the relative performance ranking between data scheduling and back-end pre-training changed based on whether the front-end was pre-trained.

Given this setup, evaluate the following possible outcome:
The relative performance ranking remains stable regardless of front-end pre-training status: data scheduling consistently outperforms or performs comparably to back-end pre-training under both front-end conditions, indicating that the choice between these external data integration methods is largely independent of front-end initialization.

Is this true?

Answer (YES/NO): YES